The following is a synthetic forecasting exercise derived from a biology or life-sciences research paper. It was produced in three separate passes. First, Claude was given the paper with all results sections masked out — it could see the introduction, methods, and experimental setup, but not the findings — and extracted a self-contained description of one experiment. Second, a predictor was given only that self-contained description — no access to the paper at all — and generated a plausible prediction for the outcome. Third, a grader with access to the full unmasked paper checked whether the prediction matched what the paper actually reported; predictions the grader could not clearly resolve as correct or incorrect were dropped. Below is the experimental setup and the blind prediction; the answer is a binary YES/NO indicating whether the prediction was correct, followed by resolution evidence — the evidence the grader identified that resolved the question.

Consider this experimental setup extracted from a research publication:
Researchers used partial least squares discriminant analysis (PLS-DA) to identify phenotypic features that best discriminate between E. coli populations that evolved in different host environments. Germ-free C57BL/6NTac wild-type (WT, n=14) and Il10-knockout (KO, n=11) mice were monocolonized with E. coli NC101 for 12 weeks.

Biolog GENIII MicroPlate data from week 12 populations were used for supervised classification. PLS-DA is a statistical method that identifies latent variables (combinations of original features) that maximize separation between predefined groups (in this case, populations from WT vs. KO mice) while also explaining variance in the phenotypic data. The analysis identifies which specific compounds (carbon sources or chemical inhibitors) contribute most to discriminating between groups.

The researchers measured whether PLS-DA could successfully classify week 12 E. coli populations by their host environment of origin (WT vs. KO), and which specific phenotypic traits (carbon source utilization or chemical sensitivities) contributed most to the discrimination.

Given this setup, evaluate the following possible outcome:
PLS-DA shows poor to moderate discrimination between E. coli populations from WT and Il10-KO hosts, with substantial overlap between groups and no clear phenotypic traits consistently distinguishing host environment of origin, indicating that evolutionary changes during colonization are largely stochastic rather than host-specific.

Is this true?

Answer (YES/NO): NO